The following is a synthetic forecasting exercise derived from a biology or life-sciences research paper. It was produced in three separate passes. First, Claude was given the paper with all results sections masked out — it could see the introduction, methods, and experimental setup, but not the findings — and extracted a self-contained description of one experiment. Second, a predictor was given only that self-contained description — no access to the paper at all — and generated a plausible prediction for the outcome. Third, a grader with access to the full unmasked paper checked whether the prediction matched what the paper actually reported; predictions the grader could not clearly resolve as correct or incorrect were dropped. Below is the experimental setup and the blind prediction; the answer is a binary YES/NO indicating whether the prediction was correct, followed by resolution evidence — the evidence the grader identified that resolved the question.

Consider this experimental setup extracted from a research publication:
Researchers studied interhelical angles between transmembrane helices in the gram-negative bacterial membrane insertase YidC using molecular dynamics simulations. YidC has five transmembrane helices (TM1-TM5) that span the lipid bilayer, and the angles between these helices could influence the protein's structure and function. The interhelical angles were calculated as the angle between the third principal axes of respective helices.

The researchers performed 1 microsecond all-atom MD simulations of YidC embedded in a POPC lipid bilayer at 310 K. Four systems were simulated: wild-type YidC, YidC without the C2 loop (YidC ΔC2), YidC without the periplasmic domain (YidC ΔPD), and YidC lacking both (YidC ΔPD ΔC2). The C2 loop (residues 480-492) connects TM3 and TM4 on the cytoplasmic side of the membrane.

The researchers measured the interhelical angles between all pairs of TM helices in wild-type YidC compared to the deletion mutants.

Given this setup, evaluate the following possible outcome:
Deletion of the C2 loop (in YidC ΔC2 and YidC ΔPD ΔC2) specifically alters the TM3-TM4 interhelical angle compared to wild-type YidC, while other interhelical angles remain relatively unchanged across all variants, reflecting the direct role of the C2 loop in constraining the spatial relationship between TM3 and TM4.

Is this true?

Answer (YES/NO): NO